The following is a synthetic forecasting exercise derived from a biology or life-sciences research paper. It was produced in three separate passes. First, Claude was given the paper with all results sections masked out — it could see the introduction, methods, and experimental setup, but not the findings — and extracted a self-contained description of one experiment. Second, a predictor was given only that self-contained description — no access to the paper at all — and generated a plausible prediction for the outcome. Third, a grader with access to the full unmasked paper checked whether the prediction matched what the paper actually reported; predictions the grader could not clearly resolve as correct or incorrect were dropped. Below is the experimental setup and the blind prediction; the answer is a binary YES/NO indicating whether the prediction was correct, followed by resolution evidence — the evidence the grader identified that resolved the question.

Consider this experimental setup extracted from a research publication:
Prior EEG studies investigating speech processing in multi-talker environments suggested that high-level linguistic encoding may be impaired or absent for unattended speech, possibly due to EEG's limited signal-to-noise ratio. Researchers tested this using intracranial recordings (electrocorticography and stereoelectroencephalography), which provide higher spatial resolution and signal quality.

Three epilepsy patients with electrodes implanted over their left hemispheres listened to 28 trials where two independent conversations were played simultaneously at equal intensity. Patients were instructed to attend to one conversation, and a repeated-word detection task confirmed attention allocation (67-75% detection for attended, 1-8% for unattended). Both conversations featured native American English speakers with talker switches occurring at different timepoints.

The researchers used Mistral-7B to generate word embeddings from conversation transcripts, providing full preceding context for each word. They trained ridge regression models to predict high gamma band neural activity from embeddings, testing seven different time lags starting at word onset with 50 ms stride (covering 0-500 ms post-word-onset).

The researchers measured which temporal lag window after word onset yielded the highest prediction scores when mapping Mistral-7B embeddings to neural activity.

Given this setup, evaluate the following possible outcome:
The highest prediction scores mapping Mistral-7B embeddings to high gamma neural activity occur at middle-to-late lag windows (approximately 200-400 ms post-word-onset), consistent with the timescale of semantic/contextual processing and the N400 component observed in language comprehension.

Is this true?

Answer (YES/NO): YES